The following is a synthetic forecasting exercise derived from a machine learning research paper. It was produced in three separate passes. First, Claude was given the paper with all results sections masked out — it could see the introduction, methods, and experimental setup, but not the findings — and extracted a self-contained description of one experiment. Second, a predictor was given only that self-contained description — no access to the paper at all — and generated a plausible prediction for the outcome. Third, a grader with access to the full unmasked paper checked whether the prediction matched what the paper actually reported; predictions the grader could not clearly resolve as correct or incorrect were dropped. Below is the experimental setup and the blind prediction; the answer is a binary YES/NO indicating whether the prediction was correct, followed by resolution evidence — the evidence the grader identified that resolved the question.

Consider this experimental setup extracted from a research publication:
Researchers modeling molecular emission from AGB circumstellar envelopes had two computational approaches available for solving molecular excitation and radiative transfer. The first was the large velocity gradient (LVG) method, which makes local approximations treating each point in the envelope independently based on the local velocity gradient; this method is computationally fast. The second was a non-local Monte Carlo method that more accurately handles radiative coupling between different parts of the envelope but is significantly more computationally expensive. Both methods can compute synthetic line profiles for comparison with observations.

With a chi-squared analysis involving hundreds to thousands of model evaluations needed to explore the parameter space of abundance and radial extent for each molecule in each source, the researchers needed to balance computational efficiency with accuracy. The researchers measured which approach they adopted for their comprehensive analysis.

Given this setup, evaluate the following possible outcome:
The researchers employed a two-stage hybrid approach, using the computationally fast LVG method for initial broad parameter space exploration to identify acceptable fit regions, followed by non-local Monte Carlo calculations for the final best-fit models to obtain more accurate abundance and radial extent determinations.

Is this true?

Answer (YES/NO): YES